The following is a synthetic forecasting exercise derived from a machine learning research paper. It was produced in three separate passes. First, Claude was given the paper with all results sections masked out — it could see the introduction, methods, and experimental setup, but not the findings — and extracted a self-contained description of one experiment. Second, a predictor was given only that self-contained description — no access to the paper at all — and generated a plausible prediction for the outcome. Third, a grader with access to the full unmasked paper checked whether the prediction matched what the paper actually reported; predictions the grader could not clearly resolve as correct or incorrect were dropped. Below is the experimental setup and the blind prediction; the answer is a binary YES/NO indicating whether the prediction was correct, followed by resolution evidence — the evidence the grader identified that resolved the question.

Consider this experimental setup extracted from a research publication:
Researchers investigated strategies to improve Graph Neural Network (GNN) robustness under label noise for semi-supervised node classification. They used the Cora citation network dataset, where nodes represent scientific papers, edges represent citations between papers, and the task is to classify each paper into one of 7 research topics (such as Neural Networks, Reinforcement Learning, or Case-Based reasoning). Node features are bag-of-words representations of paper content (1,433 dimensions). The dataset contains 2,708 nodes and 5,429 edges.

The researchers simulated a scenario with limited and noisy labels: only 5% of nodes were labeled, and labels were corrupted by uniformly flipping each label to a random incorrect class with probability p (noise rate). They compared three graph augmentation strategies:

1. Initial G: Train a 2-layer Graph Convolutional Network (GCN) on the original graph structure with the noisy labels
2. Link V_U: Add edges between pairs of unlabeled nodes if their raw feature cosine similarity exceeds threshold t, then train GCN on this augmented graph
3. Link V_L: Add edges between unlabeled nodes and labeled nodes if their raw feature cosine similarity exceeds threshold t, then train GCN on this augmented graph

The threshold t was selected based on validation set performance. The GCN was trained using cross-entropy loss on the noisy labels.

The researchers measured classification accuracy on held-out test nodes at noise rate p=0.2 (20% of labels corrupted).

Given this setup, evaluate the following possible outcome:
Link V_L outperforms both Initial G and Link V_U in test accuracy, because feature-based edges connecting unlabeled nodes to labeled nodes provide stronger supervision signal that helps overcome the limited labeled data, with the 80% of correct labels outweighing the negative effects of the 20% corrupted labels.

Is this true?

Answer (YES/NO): YES